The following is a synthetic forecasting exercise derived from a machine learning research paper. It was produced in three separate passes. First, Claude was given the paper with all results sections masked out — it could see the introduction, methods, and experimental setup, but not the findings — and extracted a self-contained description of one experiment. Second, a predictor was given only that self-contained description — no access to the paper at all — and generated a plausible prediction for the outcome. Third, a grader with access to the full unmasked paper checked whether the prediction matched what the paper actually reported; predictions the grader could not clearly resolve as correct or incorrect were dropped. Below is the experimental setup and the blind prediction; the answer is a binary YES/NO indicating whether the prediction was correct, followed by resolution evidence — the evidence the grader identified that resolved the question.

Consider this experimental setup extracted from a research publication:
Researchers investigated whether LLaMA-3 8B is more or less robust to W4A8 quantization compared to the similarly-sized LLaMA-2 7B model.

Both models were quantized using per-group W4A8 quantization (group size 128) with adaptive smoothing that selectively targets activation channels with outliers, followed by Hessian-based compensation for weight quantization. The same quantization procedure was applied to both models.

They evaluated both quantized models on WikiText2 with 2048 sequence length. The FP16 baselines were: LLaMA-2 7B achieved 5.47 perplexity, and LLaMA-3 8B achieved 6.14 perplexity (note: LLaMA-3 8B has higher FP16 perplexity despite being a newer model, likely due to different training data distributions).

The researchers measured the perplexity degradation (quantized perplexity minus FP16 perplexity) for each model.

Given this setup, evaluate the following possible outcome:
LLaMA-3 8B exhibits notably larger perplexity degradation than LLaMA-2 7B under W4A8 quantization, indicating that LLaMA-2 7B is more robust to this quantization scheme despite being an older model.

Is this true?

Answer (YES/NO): YES